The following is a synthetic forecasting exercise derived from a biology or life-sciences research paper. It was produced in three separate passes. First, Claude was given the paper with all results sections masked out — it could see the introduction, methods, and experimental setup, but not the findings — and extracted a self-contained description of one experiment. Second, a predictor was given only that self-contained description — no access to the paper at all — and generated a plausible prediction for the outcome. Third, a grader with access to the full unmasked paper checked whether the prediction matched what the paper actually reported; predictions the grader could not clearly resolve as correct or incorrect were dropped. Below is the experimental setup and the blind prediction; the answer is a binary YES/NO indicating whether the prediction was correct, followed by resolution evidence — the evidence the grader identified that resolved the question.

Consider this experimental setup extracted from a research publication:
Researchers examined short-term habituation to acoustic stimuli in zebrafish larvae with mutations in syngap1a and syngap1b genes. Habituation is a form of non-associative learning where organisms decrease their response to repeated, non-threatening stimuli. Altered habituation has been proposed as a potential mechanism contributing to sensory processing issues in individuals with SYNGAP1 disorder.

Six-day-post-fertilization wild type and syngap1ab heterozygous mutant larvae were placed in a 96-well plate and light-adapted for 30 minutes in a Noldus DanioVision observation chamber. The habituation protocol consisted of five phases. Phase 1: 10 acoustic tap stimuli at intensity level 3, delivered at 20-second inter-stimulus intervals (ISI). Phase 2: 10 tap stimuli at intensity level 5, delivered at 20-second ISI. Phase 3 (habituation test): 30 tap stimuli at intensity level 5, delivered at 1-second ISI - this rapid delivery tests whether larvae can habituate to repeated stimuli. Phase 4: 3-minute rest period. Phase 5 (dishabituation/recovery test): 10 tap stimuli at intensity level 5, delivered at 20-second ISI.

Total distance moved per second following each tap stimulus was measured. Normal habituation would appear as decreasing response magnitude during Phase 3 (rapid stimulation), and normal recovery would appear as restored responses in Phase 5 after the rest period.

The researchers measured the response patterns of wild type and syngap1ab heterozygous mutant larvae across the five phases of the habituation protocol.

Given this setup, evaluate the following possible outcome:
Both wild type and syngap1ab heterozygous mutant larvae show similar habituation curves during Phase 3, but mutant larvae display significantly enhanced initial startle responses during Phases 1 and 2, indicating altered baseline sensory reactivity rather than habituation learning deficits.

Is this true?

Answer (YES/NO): NO